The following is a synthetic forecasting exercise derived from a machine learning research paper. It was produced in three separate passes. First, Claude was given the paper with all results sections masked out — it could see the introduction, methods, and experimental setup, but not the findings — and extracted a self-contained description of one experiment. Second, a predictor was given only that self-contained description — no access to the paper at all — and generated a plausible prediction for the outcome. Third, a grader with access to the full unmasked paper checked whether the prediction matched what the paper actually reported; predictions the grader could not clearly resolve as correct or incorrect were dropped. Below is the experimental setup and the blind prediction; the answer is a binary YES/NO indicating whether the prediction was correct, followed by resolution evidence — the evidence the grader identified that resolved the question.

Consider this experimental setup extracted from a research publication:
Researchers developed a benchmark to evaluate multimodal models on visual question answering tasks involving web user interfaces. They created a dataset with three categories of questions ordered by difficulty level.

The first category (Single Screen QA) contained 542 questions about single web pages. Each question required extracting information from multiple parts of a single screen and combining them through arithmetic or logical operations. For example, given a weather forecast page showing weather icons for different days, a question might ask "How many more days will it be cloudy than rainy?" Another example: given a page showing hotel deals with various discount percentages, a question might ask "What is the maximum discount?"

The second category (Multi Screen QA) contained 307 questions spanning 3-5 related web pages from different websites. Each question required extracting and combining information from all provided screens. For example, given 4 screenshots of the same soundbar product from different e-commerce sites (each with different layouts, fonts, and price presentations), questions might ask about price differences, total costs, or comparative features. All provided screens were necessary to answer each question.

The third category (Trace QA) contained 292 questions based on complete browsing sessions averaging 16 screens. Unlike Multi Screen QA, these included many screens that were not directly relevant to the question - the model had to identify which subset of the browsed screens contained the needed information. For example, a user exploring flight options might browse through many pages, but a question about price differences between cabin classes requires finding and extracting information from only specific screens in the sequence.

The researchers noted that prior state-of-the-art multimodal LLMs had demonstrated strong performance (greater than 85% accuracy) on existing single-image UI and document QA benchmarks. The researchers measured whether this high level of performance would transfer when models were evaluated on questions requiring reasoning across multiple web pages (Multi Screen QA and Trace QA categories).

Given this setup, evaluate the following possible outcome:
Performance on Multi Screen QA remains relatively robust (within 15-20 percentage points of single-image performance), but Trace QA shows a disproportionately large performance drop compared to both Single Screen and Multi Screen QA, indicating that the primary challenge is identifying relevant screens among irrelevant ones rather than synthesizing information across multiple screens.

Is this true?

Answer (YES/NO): NO